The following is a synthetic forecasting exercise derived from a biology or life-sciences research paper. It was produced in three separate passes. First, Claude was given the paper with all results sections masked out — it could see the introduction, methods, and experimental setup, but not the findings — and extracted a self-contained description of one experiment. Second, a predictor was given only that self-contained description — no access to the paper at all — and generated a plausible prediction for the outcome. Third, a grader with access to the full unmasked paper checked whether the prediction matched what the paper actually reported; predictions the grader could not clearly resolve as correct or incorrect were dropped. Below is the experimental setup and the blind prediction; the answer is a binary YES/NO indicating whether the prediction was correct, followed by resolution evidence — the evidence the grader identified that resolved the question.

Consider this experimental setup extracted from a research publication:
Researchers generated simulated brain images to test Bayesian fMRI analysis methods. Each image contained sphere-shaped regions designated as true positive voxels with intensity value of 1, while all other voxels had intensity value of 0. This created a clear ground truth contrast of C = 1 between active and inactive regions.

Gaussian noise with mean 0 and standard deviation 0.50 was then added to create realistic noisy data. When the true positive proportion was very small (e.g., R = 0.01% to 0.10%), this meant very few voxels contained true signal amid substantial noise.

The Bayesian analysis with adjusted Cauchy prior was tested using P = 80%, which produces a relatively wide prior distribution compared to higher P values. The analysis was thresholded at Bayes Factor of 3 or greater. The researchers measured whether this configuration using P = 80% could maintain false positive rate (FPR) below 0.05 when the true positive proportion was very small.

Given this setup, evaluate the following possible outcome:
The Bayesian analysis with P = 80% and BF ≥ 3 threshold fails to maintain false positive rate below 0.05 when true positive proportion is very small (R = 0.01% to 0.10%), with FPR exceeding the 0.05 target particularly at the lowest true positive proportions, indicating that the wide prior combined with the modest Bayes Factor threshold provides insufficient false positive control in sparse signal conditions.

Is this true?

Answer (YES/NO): YES